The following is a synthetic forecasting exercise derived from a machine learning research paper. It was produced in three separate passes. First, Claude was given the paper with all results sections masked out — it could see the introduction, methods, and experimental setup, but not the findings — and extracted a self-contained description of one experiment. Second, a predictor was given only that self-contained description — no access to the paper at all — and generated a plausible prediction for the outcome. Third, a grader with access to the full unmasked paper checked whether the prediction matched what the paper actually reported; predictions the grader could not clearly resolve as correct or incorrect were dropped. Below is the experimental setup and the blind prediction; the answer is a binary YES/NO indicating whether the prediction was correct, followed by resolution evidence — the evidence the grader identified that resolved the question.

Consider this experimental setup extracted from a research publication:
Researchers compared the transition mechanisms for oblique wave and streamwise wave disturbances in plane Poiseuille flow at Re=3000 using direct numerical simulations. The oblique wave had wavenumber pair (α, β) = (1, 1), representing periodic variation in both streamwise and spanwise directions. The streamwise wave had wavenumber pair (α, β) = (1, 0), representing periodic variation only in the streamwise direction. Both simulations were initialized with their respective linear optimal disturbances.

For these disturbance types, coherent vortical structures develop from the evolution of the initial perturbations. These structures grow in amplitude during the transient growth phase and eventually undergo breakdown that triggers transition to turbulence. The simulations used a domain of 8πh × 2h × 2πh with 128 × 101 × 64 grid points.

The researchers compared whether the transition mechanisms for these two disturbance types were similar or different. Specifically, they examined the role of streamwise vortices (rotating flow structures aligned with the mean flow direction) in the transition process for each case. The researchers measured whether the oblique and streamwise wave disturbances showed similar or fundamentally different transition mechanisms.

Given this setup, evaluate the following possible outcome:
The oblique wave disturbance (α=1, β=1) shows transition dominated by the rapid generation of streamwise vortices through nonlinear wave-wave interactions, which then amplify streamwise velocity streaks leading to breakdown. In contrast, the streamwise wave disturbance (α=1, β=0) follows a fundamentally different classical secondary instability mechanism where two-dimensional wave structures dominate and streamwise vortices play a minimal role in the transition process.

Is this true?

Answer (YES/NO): NO